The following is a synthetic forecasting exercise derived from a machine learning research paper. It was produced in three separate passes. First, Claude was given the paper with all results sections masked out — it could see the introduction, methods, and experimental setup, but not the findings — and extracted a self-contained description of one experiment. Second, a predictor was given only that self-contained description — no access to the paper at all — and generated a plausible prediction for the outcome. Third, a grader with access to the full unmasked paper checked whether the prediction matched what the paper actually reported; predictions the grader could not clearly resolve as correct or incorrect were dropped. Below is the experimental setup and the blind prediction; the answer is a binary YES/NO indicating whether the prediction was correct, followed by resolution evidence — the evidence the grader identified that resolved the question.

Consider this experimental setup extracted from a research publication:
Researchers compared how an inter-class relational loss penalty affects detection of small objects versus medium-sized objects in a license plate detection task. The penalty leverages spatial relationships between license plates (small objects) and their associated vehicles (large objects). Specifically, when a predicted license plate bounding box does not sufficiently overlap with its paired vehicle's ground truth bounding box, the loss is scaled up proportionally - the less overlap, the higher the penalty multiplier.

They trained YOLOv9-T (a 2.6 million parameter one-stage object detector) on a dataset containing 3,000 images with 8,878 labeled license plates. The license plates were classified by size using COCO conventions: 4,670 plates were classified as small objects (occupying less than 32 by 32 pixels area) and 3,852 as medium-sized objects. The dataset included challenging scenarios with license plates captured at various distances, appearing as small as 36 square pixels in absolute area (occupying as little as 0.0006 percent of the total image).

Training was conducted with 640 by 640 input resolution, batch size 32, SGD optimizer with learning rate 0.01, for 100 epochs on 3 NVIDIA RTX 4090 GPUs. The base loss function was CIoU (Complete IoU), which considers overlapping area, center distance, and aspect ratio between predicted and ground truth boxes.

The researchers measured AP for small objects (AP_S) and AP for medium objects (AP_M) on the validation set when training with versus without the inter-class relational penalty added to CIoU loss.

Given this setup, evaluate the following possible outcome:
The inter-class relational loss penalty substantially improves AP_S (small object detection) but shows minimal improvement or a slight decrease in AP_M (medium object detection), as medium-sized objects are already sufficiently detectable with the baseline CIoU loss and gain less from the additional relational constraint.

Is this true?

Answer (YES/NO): NO